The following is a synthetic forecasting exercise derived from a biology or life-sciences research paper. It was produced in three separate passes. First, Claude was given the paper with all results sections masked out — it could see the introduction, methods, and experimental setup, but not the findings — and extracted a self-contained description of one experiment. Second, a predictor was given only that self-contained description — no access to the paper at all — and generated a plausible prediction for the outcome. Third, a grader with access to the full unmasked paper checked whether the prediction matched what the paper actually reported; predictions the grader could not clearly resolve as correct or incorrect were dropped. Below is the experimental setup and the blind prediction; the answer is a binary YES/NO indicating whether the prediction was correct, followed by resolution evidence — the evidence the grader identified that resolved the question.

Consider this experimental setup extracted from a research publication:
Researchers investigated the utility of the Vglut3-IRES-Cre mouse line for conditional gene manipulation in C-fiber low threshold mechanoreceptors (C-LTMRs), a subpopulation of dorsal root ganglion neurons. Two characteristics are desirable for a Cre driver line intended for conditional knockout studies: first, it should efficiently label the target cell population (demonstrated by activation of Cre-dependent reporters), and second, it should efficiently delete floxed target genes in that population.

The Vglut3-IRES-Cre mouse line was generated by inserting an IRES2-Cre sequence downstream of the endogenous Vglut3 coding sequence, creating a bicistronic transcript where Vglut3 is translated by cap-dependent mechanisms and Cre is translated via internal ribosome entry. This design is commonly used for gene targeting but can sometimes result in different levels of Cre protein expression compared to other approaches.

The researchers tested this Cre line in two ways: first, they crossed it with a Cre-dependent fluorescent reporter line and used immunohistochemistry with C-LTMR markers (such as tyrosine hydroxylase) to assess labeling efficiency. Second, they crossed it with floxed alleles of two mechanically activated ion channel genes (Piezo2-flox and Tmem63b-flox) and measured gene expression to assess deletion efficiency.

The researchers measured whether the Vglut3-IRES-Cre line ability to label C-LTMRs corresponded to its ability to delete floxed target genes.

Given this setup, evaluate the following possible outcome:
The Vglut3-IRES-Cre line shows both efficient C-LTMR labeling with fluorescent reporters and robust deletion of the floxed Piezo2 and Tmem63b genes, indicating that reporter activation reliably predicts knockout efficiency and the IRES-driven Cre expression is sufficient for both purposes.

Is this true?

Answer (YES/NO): NO